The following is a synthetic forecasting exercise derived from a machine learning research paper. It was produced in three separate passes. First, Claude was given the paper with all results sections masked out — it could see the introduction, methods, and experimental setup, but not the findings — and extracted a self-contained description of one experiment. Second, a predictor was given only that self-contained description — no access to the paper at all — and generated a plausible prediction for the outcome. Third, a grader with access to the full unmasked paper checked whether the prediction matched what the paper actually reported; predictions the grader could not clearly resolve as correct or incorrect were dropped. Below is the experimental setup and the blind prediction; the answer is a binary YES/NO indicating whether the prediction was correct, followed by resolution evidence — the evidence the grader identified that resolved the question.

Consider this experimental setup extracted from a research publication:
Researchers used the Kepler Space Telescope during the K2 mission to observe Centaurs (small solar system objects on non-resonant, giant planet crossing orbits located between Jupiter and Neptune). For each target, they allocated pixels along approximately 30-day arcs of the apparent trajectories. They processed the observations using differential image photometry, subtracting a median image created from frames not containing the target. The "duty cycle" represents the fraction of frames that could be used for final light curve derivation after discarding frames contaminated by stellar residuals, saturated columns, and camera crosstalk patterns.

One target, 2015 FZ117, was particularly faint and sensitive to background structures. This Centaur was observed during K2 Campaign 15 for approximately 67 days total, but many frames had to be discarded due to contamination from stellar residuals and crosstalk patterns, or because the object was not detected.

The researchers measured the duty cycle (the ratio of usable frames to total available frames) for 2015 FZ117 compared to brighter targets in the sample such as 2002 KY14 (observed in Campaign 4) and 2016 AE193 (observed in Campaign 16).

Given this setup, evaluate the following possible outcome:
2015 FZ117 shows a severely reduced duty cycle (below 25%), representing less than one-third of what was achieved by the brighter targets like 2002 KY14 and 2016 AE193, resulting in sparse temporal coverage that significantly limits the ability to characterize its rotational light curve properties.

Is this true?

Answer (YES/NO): NO